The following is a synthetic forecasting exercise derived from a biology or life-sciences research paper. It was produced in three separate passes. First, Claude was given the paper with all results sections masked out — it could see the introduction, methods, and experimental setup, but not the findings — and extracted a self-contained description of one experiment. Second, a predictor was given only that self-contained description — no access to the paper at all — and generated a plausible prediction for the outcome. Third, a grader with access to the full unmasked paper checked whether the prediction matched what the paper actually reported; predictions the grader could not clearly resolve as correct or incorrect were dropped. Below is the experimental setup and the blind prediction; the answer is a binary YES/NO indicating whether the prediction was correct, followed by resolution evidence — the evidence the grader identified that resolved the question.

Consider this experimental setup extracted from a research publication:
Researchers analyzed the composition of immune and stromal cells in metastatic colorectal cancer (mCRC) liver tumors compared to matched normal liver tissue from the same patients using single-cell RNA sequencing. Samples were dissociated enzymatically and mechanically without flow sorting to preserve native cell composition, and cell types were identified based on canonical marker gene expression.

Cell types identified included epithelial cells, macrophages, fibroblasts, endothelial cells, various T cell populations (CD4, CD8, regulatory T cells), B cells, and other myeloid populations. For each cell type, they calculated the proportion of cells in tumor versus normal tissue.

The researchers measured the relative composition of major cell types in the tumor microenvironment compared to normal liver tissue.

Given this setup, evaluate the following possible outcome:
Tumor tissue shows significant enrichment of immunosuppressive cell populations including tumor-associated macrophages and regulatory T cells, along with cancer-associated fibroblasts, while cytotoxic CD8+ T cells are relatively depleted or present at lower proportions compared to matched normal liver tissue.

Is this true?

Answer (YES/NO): NO